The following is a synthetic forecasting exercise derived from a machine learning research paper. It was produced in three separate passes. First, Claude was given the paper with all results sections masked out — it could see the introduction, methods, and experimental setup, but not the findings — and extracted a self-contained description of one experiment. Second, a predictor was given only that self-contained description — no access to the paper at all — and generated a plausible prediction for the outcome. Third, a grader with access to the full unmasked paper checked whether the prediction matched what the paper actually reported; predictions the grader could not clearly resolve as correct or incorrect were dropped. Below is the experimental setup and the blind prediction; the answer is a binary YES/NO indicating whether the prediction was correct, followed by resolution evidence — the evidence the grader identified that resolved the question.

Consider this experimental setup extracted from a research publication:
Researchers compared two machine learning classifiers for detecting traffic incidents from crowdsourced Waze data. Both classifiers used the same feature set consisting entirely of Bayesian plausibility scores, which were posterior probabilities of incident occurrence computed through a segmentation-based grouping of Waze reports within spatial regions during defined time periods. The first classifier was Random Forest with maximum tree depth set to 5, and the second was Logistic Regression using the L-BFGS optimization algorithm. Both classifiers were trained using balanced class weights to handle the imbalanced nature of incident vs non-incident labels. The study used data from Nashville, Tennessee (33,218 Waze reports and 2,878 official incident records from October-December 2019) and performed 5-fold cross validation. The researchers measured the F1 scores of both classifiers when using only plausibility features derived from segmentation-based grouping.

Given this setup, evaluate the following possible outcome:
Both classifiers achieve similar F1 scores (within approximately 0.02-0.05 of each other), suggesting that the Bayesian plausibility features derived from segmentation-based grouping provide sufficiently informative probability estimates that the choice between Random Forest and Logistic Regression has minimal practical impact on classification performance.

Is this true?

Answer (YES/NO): NO